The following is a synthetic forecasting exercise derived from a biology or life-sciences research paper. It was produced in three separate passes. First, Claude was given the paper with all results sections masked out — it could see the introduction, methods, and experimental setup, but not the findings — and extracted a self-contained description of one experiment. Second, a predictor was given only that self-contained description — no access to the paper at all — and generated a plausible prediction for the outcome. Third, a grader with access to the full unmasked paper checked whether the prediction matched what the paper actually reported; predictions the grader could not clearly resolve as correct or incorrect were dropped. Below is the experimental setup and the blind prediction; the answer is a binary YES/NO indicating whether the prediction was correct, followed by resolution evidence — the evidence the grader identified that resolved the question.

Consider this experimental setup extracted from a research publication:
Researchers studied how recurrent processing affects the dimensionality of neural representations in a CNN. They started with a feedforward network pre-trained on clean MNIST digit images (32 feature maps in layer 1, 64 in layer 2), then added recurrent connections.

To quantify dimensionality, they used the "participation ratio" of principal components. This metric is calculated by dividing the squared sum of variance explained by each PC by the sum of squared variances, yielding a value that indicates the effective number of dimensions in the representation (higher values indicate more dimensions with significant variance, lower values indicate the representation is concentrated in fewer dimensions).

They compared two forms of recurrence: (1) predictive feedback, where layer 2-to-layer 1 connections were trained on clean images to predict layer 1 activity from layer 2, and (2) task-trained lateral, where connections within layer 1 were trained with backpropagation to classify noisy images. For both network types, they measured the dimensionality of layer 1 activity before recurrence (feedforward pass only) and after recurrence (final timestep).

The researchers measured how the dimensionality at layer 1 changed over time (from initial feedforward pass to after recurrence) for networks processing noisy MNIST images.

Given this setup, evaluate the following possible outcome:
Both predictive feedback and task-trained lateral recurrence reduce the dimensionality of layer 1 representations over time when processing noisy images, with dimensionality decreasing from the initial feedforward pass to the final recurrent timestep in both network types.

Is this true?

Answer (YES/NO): NO